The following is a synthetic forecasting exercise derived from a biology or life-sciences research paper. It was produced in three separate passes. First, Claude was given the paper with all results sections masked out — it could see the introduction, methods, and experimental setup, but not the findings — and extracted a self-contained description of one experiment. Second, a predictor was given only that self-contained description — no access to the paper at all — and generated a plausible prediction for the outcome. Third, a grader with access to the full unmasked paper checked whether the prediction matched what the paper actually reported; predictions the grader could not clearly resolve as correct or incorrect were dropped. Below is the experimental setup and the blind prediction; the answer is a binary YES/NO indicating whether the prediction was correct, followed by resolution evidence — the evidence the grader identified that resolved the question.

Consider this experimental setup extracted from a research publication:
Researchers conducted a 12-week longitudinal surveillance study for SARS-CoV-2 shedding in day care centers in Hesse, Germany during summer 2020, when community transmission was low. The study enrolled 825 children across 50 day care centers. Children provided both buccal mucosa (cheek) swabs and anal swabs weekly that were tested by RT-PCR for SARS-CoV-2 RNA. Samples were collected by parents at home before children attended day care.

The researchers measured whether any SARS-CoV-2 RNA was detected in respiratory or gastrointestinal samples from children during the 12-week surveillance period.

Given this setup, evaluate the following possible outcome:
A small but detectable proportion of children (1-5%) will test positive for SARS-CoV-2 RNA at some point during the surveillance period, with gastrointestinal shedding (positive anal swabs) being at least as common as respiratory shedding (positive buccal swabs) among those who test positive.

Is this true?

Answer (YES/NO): NO